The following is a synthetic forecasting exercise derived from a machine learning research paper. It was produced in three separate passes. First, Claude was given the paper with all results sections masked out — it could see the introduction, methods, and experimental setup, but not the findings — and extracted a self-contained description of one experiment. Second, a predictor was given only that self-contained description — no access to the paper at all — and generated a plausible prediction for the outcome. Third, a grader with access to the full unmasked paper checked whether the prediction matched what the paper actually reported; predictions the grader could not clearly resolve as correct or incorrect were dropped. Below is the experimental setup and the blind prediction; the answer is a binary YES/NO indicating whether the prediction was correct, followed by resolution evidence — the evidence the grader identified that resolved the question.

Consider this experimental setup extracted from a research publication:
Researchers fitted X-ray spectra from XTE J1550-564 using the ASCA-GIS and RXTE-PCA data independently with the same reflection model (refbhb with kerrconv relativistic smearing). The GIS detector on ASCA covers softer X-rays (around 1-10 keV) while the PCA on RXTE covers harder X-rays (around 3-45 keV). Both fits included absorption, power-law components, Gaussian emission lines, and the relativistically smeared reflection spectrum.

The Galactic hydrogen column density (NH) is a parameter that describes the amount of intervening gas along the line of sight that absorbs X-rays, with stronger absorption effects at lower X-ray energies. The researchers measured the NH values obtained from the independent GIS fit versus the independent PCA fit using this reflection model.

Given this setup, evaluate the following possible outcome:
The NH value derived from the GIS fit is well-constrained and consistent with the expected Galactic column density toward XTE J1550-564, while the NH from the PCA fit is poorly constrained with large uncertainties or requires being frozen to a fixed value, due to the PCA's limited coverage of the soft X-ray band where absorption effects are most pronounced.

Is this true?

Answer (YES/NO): NO